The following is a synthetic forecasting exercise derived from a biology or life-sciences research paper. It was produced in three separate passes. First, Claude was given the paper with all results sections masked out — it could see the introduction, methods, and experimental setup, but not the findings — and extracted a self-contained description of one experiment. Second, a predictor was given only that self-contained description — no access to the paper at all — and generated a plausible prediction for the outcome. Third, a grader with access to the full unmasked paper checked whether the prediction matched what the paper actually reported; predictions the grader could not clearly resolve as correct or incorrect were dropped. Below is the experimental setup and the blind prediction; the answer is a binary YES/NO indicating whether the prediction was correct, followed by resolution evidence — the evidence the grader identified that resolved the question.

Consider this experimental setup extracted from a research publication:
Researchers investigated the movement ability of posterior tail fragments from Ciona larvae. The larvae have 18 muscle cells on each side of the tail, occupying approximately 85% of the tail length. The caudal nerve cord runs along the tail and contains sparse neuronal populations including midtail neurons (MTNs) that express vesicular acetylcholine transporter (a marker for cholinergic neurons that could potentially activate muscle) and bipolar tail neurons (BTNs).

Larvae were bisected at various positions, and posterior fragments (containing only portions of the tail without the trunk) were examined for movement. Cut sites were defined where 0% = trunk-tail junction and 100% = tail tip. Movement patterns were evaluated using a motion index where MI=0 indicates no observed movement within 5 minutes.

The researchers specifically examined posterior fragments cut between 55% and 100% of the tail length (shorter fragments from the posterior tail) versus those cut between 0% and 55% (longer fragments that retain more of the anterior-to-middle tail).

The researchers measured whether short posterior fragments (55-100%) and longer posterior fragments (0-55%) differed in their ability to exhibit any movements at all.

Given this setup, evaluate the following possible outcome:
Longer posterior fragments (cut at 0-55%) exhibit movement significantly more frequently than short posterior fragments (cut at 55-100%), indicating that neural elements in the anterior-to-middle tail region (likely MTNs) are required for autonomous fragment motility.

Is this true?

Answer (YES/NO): YES